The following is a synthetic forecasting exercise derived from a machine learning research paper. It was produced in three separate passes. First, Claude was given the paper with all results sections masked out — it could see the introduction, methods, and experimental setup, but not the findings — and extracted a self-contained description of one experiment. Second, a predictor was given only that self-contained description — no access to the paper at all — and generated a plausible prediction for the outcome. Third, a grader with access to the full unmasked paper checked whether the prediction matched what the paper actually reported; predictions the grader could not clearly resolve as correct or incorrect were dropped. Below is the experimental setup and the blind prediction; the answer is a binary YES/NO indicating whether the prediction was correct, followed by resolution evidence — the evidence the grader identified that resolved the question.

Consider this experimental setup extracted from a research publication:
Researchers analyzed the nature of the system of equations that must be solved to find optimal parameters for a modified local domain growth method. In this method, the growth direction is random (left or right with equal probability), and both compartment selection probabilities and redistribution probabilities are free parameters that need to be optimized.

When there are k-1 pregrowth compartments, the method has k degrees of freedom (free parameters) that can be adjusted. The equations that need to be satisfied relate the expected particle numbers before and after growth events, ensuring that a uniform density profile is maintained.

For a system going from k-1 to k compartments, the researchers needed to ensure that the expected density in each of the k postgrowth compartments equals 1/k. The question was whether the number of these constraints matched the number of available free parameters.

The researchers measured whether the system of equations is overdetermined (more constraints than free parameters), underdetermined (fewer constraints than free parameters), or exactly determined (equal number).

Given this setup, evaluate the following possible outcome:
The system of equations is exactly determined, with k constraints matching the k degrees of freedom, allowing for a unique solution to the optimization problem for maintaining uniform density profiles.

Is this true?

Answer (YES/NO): NO